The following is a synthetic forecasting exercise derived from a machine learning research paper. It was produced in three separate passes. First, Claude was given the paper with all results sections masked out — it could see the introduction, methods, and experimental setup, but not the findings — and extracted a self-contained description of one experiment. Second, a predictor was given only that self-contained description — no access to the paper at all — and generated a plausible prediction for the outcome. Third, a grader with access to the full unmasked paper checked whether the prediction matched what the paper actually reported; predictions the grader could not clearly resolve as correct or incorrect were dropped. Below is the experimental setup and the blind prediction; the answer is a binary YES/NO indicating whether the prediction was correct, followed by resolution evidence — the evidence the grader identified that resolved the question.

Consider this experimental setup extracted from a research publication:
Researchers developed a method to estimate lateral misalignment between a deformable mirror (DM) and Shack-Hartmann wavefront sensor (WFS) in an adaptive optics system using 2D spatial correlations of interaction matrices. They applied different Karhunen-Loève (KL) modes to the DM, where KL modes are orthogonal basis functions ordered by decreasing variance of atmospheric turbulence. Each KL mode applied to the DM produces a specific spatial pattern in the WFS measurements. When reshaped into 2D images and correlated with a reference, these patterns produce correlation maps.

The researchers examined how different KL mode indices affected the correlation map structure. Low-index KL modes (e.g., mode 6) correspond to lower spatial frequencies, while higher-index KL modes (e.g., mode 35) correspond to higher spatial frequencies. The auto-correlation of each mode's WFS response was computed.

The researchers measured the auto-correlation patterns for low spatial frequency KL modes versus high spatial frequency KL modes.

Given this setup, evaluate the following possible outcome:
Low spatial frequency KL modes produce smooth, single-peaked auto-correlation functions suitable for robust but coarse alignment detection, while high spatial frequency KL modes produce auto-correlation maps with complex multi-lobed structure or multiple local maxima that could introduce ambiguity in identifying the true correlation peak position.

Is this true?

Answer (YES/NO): YES